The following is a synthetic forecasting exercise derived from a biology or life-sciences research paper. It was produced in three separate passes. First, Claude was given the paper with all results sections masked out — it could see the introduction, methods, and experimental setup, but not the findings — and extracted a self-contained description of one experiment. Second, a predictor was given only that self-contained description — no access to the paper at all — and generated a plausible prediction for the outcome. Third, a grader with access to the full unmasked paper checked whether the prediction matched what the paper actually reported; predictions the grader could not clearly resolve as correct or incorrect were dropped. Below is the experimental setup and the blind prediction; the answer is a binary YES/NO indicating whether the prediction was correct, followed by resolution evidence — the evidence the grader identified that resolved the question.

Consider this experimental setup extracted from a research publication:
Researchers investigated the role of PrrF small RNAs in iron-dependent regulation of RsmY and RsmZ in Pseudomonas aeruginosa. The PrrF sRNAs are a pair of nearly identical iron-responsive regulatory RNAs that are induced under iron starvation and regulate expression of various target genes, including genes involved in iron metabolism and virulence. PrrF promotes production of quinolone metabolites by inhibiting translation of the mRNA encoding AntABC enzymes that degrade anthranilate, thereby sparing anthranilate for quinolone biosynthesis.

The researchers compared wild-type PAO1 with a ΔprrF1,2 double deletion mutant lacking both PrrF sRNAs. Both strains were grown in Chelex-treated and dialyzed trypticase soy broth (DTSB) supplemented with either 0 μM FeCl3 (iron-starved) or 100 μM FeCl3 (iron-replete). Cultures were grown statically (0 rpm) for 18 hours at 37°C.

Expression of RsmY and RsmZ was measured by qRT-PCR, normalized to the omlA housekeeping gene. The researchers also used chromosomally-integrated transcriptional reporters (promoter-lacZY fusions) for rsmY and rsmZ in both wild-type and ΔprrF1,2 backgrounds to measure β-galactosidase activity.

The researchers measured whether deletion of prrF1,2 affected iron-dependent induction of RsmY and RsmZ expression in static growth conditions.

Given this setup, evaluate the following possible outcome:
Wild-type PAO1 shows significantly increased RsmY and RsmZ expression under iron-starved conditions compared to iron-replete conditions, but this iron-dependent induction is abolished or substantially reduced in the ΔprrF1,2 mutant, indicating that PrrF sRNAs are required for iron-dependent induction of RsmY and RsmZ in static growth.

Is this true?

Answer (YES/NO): NO